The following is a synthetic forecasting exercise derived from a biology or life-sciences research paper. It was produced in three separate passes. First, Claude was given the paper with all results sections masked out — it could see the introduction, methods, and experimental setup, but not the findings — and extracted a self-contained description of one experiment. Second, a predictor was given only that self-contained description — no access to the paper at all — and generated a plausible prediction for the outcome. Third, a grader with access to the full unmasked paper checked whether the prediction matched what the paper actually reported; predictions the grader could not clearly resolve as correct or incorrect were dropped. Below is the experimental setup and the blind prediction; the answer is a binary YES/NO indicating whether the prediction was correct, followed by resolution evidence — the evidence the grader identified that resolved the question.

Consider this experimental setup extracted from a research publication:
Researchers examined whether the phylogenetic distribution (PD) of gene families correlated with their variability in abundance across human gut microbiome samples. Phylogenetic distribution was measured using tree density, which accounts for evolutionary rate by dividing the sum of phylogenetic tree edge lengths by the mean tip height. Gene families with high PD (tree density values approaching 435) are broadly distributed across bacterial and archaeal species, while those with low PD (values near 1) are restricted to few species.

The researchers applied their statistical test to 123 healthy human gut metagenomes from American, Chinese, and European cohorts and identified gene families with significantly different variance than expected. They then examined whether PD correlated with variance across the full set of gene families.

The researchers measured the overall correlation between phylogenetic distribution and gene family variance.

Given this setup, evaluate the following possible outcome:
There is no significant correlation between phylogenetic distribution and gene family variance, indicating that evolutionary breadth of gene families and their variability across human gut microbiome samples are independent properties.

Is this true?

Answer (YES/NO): NO